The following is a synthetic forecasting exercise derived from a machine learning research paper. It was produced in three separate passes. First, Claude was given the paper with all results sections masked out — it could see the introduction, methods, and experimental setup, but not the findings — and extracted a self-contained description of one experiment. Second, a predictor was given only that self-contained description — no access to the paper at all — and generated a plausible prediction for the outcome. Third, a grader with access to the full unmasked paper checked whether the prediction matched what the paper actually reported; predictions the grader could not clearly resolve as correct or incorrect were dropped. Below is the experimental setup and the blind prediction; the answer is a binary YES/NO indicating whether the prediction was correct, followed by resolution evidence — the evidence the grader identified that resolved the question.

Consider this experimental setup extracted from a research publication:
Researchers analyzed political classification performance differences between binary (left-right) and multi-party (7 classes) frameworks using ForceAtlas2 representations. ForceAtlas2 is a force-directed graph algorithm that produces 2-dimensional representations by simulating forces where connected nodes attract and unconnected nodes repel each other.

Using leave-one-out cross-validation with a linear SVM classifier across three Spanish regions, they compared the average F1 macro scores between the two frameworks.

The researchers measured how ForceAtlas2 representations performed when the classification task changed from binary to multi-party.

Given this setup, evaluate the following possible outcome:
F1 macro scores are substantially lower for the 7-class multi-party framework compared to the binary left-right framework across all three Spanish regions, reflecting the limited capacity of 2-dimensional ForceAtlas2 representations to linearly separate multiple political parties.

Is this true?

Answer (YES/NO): YES